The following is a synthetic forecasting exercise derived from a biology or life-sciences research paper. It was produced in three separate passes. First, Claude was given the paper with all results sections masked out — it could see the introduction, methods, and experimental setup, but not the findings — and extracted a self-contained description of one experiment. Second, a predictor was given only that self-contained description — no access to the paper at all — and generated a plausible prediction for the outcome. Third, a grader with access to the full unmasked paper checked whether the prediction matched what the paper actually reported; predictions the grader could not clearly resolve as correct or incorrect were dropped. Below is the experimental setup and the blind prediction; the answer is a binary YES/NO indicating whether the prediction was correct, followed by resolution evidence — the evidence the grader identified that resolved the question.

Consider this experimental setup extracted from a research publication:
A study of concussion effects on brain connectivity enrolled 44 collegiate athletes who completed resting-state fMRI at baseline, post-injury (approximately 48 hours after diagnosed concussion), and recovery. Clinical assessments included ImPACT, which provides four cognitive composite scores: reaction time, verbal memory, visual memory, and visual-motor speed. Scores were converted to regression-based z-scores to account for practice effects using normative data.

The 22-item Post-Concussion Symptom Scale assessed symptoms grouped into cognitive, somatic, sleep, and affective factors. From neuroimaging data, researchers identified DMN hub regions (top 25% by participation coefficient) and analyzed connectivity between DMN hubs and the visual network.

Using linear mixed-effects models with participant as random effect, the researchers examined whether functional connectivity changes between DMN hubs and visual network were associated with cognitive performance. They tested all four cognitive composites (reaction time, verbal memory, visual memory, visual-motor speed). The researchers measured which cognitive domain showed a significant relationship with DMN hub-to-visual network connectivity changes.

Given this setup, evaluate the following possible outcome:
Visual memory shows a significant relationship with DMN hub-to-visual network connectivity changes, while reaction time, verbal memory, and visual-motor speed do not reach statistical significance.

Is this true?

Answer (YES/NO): YES